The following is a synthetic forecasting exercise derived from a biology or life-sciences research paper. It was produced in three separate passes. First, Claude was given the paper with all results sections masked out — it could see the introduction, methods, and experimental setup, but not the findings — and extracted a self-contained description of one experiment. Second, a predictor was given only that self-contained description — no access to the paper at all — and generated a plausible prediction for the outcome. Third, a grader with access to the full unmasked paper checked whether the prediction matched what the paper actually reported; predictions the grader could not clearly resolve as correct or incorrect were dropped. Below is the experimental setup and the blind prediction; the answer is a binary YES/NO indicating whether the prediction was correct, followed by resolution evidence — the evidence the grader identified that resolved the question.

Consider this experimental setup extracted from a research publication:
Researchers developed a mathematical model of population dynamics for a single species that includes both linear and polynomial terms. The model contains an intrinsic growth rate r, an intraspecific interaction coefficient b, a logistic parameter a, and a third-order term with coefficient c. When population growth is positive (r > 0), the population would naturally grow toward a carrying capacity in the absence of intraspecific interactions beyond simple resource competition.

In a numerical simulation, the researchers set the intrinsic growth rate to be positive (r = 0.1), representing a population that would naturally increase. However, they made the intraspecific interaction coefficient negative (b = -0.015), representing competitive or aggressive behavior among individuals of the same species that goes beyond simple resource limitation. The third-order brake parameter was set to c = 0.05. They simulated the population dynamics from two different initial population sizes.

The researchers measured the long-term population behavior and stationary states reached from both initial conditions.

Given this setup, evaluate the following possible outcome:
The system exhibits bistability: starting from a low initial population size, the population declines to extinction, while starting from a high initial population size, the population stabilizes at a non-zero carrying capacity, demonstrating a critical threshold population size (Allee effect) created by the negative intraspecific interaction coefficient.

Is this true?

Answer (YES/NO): NO